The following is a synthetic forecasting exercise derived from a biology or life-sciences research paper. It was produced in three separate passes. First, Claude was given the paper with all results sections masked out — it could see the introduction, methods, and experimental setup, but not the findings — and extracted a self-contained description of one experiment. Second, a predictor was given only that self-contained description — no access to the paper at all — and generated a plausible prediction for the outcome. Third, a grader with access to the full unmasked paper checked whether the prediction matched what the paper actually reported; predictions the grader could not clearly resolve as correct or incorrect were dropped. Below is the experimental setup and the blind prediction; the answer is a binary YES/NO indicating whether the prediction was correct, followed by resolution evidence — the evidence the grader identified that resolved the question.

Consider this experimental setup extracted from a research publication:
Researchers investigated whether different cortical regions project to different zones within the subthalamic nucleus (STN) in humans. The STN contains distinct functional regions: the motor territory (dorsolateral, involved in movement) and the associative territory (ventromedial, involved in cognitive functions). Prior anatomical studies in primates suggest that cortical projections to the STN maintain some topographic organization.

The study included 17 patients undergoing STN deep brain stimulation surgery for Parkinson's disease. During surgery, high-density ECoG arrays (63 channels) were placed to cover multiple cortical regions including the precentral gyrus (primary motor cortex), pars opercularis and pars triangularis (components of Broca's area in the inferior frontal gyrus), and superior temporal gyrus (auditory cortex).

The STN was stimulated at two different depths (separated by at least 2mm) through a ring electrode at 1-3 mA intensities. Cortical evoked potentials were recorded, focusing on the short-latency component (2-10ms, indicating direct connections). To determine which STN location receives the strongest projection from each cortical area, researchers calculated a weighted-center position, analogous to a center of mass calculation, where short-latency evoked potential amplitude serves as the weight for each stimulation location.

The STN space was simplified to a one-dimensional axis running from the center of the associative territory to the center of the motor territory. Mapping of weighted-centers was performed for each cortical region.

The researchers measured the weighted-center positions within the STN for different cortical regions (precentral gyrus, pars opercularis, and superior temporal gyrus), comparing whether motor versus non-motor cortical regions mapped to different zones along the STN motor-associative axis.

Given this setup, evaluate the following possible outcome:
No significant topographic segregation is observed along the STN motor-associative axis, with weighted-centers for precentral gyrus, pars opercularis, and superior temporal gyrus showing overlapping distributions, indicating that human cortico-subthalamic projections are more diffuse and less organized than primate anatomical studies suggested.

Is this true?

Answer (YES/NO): NO